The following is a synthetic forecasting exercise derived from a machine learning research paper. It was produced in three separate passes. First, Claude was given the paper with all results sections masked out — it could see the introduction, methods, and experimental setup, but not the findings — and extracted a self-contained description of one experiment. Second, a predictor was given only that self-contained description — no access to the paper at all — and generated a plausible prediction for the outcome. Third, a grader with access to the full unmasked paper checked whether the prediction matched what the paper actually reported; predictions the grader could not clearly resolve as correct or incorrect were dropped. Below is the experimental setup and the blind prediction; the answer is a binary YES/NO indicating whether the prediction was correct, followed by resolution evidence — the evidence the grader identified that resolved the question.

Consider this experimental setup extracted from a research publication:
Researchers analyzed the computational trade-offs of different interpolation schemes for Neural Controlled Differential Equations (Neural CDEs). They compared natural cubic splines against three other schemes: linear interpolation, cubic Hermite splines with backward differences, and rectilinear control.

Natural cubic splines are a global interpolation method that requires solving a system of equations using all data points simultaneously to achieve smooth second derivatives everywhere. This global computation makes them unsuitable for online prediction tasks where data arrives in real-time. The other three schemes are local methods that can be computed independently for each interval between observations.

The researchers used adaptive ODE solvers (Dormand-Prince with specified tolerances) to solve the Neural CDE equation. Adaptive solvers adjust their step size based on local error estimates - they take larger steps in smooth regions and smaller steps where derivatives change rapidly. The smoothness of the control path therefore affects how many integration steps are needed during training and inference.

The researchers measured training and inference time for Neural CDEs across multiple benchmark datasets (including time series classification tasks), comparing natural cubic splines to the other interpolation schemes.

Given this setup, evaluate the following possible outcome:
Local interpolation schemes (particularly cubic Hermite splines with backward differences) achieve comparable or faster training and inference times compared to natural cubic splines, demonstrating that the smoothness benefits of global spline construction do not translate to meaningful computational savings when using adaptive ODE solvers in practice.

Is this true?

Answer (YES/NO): NO